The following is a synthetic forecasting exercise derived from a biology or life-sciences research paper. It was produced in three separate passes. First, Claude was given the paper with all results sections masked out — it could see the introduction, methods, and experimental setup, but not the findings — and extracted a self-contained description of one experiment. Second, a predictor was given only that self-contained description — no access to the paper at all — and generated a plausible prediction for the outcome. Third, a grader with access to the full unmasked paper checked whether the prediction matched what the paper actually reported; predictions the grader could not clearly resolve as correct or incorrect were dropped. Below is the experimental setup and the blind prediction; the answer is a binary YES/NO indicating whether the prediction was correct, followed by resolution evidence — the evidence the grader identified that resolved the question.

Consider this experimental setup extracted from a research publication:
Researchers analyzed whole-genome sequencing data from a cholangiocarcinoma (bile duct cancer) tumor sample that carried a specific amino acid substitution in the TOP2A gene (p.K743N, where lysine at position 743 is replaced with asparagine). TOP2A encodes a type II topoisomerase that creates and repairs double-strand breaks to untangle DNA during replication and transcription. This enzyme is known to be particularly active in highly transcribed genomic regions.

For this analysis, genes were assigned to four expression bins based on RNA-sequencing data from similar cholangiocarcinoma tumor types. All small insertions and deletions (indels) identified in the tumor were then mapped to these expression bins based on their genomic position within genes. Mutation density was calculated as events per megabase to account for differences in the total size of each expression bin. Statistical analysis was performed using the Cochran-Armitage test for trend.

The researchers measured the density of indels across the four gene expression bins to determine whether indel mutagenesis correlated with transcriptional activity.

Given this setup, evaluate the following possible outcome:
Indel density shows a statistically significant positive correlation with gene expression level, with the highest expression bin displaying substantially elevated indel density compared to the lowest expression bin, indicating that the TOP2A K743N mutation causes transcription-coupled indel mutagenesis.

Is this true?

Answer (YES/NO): YES